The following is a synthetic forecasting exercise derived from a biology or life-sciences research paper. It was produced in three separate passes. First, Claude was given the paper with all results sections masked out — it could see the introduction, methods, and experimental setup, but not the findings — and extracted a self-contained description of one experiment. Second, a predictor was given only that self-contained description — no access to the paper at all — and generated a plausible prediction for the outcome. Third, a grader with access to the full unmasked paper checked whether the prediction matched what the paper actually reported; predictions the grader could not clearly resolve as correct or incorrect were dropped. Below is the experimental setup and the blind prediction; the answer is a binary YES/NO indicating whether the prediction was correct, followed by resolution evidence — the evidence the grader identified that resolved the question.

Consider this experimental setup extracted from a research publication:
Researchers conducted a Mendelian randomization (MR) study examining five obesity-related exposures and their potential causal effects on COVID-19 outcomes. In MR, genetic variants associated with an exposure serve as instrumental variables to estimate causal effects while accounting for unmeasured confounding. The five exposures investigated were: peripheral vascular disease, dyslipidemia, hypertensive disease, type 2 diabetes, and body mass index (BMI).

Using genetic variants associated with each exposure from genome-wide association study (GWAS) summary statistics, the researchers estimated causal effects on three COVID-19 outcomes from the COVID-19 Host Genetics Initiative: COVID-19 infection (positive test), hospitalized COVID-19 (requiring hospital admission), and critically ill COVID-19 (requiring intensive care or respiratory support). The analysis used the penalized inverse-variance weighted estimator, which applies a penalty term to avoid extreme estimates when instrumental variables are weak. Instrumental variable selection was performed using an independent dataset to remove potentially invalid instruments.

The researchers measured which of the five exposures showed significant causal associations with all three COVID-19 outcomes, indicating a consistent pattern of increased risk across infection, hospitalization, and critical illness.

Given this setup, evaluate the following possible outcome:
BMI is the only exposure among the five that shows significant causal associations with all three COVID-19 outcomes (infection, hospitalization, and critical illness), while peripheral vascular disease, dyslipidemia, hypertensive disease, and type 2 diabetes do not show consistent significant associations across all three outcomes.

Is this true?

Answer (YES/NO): NO